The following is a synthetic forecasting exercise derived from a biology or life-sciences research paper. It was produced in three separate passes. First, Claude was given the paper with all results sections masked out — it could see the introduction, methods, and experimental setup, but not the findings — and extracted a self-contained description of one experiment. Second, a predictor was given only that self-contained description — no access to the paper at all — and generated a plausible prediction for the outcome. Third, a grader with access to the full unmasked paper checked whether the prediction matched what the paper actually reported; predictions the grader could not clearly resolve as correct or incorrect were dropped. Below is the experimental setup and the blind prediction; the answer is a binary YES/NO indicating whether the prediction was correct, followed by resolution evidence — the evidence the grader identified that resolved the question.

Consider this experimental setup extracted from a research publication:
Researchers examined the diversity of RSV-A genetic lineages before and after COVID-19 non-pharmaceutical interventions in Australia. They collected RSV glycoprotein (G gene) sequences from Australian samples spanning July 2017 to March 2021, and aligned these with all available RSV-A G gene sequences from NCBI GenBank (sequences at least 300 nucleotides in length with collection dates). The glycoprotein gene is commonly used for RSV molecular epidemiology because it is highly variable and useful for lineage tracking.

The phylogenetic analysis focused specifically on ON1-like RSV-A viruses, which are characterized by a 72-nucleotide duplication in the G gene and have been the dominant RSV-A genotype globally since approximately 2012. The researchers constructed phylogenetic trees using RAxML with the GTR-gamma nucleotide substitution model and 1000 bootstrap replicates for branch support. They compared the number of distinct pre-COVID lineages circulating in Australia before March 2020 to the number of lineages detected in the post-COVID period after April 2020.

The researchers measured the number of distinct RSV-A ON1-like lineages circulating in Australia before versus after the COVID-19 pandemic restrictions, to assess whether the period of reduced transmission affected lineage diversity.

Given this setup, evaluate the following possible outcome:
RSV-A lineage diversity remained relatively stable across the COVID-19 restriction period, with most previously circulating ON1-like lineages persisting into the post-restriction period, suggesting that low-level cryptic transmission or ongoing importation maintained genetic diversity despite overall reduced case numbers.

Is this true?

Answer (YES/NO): NO